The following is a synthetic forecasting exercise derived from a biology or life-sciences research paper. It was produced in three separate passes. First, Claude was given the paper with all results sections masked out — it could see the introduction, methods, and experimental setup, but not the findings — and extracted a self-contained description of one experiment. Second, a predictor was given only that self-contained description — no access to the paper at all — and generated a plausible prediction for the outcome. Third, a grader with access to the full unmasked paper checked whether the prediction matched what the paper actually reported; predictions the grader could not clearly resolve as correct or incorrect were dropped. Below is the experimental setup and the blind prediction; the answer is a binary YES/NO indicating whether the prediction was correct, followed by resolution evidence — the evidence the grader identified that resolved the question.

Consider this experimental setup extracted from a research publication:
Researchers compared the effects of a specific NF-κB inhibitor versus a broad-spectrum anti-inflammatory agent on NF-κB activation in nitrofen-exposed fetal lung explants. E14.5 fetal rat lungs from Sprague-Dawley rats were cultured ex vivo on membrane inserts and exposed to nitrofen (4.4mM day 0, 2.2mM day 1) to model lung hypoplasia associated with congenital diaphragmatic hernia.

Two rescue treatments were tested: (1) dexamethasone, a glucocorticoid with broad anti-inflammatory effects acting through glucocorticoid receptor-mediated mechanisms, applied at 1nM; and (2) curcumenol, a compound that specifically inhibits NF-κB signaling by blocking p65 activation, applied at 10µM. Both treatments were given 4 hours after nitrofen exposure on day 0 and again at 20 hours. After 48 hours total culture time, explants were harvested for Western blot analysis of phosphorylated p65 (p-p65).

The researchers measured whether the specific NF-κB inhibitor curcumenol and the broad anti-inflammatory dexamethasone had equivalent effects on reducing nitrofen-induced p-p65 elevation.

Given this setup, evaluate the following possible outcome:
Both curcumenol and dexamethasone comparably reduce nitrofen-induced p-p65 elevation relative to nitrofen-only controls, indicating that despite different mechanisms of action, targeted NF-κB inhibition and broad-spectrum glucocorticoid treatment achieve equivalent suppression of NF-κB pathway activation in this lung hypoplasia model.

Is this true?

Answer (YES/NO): NO